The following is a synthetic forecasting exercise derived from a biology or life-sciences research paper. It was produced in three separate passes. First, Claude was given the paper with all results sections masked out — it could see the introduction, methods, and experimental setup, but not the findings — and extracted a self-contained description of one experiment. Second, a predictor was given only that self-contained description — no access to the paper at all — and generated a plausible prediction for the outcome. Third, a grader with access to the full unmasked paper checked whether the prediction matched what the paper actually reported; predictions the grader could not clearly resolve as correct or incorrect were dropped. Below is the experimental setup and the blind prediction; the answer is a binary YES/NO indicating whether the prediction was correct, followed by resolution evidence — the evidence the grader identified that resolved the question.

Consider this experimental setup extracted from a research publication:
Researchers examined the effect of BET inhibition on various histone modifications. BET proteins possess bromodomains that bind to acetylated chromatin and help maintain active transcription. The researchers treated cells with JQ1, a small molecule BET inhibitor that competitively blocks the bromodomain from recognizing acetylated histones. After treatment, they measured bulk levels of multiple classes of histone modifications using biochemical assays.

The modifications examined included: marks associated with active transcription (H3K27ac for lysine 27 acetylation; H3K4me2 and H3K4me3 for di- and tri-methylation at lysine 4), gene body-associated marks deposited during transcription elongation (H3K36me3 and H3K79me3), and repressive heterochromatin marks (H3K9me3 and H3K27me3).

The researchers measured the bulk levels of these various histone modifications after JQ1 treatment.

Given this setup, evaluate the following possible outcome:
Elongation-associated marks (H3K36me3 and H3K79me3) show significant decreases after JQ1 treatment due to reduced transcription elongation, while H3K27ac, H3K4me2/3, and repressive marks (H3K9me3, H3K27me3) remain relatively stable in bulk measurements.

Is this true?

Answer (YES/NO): NO